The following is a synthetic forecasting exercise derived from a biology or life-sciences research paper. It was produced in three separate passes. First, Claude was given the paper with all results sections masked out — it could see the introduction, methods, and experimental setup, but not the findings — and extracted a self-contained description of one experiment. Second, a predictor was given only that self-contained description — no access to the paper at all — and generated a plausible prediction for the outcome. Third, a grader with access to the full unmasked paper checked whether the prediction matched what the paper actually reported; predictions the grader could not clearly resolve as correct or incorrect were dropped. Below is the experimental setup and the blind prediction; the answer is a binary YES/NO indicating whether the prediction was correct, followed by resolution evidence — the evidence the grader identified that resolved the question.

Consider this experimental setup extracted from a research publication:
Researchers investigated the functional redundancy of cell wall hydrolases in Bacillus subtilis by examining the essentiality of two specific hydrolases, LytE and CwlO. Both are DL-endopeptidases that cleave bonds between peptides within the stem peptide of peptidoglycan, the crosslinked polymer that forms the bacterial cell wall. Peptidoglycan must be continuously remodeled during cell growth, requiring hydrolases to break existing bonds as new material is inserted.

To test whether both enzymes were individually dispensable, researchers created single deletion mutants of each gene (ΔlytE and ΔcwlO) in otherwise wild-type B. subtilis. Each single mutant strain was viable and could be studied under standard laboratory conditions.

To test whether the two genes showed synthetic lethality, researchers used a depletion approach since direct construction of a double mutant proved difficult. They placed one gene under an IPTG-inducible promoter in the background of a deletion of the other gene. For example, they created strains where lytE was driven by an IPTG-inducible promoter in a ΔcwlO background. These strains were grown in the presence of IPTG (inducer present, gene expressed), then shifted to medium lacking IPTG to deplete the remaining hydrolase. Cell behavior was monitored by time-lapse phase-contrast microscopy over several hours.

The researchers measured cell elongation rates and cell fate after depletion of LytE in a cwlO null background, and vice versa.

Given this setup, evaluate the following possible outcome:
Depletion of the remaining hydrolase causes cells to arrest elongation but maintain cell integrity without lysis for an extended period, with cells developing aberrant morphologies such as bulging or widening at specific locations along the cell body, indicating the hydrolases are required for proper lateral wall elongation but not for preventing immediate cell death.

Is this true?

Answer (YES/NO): NO